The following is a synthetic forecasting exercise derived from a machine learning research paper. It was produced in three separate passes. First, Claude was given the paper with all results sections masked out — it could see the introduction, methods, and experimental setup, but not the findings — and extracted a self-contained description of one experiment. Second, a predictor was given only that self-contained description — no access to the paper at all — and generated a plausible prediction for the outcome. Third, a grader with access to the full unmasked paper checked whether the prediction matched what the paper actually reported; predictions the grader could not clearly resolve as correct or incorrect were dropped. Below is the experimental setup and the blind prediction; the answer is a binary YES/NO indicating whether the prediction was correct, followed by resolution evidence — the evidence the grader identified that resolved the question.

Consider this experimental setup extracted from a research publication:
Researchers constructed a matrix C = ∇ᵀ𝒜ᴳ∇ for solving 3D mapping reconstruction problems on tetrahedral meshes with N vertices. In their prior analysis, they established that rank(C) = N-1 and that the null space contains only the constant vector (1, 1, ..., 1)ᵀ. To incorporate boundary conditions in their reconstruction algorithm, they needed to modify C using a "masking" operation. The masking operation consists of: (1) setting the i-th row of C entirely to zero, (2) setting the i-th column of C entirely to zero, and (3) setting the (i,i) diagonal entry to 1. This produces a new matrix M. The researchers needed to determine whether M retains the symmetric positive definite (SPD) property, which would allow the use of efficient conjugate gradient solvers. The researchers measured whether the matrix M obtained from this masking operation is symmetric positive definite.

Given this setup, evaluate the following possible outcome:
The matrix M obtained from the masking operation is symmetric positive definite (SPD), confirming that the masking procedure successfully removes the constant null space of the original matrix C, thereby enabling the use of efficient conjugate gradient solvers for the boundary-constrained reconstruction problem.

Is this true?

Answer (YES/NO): YES